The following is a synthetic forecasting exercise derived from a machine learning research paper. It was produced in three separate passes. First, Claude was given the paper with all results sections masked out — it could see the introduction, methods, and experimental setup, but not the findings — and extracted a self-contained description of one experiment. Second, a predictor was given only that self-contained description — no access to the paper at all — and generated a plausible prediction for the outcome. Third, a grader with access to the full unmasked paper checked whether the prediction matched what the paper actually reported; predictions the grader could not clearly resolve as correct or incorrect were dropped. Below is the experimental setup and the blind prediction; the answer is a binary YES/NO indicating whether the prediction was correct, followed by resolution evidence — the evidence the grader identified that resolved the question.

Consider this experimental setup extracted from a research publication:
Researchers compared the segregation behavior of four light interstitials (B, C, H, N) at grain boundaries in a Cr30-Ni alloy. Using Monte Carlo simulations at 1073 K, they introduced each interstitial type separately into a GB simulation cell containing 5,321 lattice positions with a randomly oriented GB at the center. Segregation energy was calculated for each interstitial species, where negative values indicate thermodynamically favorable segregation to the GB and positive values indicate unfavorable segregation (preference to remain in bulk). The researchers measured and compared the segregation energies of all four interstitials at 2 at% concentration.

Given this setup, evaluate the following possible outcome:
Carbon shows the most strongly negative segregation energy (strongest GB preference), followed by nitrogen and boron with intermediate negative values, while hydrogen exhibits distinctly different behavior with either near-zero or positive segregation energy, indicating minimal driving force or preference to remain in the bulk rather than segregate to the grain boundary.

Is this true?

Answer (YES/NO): NO